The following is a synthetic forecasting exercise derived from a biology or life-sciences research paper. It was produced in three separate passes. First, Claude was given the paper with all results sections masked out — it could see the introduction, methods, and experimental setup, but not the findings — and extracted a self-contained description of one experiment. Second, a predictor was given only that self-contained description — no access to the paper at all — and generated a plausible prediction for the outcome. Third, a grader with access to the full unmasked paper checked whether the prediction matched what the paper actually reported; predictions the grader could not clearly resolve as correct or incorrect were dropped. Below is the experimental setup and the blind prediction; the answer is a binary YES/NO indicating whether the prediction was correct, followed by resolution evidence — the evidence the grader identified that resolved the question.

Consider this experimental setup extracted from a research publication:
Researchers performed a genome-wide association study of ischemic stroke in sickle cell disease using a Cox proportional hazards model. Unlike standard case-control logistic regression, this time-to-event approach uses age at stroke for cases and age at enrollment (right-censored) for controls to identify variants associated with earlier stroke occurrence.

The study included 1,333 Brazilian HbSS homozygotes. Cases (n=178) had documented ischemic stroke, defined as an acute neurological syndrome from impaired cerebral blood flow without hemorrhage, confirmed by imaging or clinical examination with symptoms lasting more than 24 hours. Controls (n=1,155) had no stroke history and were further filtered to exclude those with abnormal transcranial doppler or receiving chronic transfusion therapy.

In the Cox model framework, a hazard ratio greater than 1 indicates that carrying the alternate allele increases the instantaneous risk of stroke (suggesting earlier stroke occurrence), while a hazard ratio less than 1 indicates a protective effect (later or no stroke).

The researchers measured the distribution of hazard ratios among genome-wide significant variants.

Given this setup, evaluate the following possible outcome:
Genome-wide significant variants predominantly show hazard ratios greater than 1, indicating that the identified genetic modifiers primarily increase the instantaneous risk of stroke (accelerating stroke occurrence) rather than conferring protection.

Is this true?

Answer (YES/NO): YES